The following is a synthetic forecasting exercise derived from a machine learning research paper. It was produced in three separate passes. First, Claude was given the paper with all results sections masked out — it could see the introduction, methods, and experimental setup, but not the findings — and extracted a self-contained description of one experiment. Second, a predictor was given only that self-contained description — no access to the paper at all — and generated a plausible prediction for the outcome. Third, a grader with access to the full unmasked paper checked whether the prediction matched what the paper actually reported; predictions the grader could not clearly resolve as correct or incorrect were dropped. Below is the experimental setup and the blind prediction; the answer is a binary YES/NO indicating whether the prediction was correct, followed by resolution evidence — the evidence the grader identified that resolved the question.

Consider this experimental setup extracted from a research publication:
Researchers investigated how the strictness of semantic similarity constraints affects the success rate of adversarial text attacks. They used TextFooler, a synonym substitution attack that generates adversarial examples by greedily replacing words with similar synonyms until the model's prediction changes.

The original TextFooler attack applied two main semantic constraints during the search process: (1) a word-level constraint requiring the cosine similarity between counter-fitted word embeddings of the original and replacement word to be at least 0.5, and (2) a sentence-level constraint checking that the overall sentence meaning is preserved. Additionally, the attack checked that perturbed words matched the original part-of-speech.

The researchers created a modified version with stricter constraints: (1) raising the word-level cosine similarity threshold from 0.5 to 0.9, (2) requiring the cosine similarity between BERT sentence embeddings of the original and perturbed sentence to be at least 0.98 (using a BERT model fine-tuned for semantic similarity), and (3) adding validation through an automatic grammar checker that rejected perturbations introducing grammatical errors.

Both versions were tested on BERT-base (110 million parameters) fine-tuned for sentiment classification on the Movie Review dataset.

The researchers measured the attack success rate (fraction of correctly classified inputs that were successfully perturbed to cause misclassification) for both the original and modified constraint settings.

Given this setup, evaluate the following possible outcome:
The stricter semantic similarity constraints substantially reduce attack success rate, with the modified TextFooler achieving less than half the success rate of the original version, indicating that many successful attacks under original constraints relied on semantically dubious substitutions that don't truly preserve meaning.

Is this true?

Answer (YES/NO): YES